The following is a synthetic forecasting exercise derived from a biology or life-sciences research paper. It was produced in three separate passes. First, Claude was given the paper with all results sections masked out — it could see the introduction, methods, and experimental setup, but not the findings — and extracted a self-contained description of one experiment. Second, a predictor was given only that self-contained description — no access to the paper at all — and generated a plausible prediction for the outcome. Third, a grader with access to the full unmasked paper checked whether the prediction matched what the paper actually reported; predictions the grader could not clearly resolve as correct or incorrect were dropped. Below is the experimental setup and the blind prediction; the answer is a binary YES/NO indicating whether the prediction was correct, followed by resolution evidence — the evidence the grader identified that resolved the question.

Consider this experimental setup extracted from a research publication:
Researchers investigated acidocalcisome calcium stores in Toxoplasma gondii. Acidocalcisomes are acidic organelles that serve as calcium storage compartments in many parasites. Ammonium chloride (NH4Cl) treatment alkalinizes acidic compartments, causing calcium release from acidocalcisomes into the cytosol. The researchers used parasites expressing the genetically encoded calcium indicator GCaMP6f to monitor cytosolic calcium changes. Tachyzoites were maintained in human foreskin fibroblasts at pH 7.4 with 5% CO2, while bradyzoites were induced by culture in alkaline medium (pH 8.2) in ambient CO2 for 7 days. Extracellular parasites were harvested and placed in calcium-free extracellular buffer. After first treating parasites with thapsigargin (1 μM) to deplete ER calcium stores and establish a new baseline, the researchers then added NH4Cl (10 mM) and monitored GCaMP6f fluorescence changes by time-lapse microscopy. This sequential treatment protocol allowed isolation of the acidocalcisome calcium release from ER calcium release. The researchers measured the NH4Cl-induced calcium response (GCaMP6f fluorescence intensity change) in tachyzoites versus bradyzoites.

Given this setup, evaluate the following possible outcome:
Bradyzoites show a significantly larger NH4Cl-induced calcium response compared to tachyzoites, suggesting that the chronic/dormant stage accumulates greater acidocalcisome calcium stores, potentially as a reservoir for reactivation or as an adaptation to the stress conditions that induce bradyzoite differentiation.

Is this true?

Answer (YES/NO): NO